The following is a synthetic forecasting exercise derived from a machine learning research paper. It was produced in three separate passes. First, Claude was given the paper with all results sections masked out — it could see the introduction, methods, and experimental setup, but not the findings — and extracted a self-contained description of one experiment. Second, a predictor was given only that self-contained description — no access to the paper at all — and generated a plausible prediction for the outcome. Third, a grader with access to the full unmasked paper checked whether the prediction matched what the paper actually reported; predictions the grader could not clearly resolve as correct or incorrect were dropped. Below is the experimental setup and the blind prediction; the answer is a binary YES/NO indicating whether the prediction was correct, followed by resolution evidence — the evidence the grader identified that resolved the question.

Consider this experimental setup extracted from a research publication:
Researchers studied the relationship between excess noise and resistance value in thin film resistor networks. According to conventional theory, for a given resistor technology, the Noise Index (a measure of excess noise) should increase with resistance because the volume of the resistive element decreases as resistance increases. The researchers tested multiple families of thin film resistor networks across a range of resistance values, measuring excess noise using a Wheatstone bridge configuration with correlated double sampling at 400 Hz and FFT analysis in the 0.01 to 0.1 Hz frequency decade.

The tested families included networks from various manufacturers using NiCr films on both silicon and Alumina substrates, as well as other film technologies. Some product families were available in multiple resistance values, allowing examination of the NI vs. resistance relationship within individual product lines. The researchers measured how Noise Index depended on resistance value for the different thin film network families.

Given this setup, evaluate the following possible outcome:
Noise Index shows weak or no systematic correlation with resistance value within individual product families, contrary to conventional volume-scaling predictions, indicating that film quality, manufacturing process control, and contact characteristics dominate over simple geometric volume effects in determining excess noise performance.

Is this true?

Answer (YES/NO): YES